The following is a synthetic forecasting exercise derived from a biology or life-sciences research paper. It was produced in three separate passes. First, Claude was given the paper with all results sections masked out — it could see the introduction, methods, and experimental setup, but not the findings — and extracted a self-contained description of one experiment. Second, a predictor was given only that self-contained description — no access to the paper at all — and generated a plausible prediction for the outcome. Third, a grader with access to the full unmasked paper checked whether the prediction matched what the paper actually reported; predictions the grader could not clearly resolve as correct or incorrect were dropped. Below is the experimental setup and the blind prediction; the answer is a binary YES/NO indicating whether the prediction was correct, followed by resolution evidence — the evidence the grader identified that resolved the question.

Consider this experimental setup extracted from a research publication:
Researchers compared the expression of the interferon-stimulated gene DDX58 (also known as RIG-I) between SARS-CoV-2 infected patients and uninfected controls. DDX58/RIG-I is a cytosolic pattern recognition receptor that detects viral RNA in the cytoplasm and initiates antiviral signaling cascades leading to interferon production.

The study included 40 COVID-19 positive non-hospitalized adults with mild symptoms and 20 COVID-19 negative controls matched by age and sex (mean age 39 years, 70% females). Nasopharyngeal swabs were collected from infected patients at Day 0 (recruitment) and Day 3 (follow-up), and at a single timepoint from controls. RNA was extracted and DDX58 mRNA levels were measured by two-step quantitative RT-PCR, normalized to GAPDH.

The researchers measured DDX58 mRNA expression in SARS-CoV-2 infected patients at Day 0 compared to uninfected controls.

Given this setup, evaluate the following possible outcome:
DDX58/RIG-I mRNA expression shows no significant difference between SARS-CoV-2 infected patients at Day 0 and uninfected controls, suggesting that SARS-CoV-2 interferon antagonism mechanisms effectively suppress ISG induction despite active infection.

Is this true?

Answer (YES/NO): NO